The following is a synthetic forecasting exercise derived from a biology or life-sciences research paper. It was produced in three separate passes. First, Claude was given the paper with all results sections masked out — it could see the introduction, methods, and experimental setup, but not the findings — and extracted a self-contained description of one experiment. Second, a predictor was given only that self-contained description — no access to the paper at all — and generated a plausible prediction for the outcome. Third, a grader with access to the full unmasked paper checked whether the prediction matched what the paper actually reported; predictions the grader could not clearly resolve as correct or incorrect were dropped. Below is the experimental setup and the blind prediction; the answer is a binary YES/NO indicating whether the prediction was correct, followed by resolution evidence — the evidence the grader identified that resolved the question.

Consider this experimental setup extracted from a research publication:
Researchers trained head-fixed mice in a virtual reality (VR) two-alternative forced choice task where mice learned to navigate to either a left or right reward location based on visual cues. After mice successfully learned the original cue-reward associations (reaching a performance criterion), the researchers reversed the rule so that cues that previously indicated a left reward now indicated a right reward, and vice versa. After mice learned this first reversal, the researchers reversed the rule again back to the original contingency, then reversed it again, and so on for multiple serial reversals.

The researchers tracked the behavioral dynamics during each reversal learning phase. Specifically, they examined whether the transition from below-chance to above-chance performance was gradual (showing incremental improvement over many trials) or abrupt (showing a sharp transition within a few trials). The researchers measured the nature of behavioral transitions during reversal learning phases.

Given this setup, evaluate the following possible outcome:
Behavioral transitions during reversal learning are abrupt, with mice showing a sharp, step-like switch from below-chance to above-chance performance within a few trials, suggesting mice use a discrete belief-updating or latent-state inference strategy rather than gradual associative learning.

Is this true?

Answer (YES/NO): YES